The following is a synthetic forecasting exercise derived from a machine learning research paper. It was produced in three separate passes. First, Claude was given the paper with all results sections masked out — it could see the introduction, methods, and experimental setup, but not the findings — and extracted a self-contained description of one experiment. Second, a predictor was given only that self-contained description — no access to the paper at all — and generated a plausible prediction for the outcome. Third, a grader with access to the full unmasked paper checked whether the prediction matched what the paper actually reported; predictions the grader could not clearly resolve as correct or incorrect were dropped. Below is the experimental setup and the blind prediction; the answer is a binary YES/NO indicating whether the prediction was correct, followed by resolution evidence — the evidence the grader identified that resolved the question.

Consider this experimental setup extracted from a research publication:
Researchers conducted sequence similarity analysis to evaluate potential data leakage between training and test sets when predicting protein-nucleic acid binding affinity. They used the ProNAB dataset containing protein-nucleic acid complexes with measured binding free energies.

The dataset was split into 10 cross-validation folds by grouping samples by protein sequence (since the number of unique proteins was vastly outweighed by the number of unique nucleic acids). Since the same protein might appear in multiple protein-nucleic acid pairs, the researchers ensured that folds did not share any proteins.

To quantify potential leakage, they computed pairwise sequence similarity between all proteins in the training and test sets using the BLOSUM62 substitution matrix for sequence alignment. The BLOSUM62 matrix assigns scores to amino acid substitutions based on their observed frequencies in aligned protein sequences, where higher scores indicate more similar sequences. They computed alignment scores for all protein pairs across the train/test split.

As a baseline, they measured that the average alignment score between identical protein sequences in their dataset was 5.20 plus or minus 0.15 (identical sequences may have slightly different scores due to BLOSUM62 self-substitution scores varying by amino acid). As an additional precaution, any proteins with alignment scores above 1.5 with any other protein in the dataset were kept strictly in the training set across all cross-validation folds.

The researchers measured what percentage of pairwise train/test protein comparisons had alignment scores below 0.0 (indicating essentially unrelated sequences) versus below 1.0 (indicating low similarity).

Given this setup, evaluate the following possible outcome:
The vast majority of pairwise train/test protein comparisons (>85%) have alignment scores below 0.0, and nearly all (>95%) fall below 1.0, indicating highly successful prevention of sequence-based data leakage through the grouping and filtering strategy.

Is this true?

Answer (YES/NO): YES